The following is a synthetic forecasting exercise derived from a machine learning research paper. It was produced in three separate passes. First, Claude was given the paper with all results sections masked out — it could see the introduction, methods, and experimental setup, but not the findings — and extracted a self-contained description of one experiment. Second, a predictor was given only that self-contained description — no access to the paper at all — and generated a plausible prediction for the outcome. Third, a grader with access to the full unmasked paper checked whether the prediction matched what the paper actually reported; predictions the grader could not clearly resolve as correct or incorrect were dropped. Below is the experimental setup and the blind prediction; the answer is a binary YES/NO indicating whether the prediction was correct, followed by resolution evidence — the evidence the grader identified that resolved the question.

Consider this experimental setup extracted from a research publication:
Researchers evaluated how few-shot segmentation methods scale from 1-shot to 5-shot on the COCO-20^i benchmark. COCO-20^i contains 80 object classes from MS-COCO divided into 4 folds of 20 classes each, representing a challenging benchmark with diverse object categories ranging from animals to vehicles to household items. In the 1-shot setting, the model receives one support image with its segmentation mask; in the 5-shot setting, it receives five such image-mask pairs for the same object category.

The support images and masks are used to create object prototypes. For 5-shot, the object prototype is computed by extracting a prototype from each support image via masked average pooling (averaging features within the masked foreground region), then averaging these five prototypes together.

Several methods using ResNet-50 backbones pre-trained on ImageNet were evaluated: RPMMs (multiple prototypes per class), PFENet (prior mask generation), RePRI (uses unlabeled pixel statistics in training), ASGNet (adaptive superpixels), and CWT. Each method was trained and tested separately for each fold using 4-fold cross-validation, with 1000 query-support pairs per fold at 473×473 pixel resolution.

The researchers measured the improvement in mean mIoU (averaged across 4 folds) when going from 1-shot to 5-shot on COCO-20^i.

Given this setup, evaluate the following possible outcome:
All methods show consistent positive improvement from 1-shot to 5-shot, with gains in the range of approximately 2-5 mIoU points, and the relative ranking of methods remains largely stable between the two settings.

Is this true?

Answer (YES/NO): NO